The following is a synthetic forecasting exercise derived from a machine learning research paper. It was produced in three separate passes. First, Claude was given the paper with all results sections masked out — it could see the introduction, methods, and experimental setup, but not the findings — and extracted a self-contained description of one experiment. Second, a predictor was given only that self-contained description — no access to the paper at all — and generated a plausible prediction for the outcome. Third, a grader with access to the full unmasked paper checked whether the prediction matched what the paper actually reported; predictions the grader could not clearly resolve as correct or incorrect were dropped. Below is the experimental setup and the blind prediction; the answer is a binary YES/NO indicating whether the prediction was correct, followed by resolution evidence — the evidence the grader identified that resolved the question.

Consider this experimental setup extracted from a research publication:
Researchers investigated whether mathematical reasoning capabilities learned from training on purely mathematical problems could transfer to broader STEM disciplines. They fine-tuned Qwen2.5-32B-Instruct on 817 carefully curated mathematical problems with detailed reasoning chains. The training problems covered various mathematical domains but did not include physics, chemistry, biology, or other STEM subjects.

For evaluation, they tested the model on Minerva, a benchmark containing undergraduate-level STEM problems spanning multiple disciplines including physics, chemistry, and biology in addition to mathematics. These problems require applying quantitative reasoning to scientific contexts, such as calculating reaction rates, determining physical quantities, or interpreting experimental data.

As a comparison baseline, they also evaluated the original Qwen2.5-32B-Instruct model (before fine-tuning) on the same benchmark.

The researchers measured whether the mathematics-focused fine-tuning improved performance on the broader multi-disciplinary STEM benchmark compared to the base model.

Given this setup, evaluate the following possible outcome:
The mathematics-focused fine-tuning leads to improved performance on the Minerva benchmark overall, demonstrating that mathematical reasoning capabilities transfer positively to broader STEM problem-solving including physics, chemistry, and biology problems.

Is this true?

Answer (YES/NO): YES